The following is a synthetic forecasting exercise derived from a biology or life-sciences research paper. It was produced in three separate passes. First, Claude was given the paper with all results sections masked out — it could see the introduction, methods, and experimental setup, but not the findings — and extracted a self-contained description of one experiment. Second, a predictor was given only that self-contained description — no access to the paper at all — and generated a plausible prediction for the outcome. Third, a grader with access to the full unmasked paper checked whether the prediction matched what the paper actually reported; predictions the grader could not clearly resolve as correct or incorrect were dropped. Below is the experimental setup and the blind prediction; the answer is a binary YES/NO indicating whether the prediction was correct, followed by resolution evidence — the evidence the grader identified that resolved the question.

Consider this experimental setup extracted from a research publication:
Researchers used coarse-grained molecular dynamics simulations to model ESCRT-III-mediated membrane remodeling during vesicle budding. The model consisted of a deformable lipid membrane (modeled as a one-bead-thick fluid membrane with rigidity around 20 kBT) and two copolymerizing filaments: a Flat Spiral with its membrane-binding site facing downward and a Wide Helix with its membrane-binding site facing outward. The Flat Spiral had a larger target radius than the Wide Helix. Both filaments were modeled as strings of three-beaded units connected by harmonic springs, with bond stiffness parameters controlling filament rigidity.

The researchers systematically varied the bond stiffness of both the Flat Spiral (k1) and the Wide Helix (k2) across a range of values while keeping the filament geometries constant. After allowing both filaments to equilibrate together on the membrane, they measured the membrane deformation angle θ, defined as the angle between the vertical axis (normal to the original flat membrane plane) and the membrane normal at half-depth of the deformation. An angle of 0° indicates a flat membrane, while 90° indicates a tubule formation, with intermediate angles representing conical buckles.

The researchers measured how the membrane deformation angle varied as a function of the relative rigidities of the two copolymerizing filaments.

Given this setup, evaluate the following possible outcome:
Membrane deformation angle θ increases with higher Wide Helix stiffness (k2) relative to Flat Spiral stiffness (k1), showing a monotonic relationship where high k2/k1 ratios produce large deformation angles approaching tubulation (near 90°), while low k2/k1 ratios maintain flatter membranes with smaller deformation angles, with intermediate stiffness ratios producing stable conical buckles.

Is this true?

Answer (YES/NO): NO